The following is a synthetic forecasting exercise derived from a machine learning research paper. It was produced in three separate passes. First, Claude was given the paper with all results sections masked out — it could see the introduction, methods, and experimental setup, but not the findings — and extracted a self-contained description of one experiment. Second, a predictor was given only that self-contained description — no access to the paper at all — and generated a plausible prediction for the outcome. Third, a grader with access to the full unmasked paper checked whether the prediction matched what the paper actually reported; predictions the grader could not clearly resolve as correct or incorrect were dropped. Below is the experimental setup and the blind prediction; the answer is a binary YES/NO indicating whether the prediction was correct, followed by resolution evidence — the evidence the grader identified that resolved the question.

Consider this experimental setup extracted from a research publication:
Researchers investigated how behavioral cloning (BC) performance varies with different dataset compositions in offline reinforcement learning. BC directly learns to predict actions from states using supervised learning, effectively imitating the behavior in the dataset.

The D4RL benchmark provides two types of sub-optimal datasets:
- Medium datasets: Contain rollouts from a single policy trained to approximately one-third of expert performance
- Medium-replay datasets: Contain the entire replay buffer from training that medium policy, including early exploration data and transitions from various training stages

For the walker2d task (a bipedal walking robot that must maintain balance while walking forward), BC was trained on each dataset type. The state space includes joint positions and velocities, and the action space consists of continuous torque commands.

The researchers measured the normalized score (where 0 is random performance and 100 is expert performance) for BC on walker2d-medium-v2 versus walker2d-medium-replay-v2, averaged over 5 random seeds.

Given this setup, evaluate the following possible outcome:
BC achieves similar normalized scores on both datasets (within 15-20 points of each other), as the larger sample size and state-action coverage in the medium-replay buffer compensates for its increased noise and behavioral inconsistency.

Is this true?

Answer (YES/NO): YES